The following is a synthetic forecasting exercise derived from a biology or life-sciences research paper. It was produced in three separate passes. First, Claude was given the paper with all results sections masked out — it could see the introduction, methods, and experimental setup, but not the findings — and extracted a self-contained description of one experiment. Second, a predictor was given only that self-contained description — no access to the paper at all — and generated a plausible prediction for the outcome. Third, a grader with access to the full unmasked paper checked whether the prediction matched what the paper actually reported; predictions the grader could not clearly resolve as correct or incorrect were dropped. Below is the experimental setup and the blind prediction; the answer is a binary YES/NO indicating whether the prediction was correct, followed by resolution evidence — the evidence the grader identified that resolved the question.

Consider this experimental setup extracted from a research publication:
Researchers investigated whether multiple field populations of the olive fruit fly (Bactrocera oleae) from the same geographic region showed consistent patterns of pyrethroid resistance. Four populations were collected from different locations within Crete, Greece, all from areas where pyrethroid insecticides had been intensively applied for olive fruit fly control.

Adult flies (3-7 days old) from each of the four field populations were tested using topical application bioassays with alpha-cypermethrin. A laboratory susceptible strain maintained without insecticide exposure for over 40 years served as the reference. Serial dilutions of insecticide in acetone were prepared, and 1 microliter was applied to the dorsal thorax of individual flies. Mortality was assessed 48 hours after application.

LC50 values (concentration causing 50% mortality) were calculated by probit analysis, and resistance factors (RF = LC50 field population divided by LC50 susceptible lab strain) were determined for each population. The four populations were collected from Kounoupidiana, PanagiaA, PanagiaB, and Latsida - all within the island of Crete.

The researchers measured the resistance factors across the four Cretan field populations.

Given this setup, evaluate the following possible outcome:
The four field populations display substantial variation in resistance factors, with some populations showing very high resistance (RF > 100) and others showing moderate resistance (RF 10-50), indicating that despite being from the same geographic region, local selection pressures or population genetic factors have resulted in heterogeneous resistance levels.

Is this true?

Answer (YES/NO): NO